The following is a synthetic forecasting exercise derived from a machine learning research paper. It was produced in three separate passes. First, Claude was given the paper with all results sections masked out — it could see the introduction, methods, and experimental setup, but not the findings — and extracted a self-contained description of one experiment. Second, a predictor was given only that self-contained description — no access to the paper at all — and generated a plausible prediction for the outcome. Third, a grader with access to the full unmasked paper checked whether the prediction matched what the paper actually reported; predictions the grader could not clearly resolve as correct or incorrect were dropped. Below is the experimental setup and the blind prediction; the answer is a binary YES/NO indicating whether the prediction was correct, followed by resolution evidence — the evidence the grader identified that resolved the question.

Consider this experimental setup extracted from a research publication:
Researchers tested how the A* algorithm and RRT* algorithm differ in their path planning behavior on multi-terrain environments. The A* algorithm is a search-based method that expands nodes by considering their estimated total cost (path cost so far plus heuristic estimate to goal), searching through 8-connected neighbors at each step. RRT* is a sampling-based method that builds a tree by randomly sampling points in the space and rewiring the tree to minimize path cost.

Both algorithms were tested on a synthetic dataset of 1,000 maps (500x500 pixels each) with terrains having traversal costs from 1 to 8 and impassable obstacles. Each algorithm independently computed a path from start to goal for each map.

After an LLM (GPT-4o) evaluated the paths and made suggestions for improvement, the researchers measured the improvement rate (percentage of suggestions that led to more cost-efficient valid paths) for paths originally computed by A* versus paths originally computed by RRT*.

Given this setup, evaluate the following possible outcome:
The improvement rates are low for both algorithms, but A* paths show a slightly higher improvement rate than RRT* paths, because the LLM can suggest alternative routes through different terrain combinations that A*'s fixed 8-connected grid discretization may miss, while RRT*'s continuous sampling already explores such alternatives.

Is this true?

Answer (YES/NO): NO